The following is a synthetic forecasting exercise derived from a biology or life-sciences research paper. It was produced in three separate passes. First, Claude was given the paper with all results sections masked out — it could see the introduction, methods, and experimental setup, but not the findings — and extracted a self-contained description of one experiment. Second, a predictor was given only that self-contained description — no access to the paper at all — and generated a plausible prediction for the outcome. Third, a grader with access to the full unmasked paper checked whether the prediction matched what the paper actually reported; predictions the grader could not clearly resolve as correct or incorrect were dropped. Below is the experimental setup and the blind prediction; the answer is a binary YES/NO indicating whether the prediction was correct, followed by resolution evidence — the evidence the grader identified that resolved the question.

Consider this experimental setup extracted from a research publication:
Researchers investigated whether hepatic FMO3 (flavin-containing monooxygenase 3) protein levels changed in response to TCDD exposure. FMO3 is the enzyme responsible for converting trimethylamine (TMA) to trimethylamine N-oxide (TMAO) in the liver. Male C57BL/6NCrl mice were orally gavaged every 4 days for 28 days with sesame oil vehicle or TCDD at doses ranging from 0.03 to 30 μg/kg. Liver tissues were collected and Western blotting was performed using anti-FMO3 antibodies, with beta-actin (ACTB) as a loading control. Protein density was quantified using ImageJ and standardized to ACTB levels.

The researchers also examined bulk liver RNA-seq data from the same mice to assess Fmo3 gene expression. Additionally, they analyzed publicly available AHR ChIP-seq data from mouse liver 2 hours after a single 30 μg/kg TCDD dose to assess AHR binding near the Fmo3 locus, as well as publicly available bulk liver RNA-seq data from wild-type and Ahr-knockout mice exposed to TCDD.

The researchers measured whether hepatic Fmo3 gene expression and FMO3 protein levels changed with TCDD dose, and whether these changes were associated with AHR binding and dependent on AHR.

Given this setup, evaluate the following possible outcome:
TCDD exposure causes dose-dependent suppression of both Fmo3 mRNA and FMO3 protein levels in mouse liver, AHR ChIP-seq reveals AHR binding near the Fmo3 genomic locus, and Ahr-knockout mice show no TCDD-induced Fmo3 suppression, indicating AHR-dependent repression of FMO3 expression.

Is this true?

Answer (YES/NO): NO